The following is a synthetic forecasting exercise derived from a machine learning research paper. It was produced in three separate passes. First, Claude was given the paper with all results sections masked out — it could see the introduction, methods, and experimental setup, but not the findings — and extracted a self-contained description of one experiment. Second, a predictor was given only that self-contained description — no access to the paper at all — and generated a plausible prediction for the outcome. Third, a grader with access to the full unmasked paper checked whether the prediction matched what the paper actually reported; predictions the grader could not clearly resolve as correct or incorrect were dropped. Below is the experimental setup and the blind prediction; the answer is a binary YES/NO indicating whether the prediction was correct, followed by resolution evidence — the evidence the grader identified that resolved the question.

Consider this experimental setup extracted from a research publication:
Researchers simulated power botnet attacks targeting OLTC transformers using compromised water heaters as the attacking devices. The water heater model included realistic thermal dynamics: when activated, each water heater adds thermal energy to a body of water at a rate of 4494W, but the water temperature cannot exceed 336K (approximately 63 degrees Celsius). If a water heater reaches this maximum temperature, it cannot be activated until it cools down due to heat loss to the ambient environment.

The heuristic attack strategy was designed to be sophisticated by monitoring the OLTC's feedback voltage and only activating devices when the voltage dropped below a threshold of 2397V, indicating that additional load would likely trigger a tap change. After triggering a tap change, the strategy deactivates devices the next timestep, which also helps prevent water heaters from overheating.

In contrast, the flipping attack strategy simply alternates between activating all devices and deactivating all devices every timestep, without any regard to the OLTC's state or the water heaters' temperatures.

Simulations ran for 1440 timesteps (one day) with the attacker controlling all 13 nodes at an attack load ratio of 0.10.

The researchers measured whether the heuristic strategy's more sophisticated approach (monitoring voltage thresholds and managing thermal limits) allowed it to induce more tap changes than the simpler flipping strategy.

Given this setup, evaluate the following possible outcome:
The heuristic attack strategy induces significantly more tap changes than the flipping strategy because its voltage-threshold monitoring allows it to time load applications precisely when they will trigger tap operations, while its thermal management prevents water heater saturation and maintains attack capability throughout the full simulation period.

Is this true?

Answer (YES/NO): NO